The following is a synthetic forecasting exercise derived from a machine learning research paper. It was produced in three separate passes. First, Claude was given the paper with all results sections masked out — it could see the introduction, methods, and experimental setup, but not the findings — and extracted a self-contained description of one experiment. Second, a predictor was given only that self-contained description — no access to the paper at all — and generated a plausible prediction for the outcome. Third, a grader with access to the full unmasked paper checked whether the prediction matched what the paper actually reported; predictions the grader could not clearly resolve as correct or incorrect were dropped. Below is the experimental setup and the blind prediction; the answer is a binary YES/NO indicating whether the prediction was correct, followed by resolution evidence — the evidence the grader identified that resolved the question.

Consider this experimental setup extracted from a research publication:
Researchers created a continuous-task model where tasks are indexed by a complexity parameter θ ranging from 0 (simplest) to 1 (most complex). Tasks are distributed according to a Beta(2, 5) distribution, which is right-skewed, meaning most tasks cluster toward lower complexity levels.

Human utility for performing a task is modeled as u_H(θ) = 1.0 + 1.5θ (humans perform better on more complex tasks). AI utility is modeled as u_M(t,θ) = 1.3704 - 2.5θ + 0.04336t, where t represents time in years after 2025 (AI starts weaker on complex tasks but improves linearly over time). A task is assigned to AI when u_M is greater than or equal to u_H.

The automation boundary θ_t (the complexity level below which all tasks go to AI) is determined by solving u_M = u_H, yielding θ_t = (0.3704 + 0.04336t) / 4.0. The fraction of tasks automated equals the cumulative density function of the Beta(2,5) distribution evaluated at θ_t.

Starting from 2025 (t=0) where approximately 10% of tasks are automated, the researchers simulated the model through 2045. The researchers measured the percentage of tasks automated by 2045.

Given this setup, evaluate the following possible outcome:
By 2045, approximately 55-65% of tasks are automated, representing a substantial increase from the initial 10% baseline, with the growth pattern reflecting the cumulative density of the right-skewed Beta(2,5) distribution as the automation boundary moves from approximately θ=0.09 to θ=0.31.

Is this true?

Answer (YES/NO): YES